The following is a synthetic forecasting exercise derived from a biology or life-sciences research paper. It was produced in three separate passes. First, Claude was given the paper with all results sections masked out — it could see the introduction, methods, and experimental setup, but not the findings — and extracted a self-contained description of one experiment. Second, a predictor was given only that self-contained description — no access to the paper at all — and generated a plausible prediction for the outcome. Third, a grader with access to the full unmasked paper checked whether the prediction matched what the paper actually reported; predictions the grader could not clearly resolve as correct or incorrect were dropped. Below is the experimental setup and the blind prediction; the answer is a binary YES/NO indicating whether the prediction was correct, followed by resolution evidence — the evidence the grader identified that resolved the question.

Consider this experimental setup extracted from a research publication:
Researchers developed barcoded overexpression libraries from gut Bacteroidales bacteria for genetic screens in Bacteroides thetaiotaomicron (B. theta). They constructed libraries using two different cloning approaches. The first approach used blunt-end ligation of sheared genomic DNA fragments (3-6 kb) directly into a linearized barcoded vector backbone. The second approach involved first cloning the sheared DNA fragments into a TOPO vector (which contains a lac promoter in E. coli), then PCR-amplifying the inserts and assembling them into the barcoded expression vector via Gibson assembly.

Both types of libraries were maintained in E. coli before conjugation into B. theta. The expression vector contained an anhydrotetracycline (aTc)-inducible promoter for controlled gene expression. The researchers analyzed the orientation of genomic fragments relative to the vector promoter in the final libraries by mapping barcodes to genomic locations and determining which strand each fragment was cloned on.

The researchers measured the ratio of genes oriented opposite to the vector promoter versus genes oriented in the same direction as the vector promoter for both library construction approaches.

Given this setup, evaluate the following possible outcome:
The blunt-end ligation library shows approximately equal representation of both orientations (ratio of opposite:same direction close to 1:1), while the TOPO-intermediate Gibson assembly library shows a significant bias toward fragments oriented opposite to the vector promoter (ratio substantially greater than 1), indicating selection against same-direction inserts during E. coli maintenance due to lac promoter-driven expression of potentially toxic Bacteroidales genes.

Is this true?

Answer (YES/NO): YES